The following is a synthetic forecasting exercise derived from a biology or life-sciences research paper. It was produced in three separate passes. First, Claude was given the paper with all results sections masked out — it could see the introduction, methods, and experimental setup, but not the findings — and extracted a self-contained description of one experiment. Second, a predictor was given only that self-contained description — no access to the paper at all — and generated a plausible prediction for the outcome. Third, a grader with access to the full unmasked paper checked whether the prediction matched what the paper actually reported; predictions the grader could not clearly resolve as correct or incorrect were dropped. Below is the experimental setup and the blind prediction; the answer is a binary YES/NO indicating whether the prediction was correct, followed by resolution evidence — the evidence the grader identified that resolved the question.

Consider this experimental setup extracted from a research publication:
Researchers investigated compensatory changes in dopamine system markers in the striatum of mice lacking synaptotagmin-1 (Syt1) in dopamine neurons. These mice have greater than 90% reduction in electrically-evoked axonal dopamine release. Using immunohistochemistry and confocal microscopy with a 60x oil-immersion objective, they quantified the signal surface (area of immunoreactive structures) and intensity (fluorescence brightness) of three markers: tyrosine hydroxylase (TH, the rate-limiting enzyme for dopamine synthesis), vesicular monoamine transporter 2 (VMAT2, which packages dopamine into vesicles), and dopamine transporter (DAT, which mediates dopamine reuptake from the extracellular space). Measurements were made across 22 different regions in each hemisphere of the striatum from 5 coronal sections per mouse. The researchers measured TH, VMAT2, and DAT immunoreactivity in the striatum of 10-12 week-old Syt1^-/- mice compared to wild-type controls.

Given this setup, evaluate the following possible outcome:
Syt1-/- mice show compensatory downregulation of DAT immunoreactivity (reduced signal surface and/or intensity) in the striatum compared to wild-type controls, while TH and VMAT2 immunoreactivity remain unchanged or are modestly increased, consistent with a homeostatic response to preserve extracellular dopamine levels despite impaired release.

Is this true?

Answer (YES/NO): NO